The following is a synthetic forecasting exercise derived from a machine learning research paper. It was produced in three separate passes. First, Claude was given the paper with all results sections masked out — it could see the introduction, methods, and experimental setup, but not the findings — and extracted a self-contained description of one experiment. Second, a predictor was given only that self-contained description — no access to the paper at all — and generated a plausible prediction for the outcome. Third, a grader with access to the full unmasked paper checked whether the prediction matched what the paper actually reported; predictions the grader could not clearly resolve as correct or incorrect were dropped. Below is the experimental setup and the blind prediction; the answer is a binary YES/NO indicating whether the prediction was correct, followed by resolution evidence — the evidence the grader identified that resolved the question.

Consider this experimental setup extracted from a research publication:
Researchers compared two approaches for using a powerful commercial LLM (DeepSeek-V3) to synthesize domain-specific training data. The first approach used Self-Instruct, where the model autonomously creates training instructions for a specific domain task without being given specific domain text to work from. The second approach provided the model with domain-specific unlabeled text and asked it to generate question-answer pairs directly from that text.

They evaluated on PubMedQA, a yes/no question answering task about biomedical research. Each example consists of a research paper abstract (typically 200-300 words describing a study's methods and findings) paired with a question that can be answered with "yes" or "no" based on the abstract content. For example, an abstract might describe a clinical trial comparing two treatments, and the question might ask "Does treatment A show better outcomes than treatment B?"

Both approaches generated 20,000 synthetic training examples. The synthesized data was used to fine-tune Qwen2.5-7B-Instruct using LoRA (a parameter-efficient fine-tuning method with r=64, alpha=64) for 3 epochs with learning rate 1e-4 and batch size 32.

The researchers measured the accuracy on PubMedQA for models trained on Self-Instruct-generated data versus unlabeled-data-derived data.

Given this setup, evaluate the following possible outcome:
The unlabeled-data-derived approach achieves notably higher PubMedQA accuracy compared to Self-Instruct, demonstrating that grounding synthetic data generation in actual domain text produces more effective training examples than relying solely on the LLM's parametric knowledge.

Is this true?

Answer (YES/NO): NO